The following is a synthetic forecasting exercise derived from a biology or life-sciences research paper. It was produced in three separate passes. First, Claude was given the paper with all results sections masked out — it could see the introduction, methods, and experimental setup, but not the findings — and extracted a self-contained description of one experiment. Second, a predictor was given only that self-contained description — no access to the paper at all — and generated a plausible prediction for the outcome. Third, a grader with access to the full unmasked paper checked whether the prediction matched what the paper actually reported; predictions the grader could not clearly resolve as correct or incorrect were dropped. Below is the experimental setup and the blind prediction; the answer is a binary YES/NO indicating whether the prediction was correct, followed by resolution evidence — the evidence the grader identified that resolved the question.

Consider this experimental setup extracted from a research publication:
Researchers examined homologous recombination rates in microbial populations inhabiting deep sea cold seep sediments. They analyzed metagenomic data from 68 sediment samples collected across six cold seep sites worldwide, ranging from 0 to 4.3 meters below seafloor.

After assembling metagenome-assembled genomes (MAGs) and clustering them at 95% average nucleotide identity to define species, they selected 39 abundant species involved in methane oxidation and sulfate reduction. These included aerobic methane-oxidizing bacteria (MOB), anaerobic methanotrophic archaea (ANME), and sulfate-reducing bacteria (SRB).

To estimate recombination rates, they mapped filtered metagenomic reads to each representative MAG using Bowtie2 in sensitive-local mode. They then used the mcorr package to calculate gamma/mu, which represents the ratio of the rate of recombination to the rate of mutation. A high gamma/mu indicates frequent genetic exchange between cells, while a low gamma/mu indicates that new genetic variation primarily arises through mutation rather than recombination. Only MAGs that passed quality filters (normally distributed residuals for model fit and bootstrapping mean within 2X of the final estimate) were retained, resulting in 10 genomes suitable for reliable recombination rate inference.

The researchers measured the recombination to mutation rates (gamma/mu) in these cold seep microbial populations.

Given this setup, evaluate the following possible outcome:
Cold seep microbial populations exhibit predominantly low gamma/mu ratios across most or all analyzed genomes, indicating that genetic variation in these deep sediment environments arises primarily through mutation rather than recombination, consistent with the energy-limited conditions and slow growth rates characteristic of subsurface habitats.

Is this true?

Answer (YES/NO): YES